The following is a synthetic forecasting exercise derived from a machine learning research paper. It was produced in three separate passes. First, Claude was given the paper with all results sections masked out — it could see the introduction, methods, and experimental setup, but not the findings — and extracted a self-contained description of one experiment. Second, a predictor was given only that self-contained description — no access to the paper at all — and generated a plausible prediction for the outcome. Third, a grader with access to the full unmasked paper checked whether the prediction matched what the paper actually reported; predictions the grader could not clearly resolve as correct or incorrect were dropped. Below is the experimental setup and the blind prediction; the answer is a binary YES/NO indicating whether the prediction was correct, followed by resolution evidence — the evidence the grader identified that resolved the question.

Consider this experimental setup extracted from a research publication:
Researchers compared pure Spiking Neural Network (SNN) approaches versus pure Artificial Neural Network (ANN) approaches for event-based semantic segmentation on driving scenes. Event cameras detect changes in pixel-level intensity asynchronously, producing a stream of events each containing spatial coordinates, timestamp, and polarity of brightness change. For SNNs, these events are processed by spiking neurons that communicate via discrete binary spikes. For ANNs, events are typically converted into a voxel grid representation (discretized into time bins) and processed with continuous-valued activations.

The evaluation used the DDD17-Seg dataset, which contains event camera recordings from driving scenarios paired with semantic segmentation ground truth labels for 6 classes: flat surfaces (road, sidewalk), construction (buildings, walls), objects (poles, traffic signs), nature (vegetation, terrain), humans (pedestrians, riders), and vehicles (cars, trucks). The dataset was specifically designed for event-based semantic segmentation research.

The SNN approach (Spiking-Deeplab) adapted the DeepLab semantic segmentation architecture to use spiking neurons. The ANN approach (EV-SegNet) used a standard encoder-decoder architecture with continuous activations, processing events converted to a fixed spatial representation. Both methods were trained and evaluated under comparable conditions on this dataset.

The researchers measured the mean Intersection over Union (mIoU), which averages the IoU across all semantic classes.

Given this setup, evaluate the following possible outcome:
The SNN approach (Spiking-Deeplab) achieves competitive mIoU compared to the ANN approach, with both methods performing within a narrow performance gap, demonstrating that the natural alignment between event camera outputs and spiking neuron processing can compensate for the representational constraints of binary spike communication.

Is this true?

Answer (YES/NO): NO